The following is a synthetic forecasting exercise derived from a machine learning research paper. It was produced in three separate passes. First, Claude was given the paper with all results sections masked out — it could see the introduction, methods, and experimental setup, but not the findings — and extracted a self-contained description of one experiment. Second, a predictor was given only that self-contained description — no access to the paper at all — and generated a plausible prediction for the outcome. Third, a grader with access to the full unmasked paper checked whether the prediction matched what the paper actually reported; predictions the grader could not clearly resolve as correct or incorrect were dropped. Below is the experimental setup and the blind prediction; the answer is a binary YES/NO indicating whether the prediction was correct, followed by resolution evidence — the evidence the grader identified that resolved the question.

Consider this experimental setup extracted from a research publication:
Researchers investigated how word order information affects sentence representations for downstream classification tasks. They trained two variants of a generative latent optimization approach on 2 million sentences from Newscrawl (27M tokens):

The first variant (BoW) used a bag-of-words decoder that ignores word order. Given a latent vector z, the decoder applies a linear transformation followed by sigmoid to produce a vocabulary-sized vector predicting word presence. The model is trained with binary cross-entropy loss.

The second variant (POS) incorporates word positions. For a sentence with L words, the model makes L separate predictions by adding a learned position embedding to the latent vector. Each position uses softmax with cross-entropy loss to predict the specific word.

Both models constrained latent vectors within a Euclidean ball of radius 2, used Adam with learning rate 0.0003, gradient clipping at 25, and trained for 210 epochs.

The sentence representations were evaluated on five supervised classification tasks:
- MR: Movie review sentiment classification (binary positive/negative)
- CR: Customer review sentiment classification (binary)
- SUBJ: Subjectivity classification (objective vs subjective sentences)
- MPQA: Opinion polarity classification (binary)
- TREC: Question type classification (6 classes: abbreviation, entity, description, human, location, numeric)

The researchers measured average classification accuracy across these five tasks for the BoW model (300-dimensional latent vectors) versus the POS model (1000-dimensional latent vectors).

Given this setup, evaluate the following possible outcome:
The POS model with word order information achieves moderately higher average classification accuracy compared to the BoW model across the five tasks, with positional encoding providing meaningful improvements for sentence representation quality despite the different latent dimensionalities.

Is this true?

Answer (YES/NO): YES